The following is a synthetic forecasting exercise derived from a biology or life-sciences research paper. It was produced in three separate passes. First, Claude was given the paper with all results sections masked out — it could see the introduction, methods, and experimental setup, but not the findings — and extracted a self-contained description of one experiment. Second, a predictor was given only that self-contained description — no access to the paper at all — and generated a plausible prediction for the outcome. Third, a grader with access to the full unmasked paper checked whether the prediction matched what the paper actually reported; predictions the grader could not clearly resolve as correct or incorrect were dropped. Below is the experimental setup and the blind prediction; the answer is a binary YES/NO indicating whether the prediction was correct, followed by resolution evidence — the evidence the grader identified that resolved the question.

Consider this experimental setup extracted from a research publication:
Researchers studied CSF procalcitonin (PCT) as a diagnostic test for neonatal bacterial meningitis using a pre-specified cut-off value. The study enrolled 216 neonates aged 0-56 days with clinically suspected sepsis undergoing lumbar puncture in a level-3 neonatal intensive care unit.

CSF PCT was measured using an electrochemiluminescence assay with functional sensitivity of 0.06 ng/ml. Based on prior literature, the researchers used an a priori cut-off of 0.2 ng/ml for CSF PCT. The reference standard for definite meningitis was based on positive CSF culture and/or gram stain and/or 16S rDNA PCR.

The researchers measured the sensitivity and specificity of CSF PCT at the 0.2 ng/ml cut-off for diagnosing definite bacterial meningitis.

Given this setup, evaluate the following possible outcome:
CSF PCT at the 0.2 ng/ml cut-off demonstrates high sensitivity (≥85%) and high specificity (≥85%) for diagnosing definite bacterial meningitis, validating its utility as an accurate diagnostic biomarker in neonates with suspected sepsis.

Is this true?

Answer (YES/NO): NO